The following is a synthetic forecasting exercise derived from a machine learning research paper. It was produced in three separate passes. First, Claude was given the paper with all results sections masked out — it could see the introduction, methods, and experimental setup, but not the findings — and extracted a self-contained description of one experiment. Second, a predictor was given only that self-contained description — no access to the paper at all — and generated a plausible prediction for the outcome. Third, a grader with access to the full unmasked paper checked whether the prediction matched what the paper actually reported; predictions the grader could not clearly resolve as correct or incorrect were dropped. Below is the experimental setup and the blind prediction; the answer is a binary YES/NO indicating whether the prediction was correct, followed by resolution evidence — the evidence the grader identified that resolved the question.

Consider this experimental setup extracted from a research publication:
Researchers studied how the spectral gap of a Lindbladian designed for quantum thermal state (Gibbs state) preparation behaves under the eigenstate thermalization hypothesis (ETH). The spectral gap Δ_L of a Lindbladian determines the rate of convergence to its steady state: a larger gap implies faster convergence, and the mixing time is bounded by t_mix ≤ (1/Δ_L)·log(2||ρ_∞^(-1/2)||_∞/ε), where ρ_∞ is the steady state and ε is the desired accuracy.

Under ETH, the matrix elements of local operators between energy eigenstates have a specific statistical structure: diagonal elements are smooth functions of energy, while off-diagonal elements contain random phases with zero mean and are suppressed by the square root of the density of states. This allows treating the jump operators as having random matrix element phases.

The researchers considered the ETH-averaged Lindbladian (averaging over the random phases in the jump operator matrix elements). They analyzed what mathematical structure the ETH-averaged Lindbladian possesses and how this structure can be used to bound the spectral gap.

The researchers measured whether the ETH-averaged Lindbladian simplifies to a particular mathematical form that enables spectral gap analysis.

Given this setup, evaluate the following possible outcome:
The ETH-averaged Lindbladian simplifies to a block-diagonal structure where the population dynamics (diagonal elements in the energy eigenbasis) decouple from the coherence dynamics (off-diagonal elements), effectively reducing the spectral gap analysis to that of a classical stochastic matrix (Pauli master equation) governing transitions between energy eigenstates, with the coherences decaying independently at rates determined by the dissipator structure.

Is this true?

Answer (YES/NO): YES